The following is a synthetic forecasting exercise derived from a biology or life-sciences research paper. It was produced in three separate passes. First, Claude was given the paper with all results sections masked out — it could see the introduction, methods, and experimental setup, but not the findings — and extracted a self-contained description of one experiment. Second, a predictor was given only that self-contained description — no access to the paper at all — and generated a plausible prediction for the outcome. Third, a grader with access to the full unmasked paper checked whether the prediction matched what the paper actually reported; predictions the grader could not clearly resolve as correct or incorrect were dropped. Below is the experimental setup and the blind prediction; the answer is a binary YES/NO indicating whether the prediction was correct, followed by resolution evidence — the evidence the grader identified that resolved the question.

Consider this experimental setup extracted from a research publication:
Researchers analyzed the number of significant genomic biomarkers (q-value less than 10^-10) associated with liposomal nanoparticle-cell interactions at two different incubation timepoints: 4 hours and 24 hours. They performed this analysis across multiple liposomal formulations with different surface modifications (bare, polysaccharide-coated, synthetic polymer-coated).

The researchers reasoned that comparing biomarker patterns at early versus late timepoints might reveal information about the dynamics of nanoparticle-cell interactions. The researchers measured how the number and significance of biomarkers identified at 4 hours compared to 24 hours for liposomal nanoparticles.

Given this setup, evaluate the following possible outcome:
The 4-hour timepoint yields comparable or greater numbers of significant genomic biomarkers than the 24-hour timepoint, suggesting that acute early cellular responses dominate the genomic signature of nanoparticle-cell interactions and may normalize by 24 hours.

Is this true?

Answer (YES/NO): YES